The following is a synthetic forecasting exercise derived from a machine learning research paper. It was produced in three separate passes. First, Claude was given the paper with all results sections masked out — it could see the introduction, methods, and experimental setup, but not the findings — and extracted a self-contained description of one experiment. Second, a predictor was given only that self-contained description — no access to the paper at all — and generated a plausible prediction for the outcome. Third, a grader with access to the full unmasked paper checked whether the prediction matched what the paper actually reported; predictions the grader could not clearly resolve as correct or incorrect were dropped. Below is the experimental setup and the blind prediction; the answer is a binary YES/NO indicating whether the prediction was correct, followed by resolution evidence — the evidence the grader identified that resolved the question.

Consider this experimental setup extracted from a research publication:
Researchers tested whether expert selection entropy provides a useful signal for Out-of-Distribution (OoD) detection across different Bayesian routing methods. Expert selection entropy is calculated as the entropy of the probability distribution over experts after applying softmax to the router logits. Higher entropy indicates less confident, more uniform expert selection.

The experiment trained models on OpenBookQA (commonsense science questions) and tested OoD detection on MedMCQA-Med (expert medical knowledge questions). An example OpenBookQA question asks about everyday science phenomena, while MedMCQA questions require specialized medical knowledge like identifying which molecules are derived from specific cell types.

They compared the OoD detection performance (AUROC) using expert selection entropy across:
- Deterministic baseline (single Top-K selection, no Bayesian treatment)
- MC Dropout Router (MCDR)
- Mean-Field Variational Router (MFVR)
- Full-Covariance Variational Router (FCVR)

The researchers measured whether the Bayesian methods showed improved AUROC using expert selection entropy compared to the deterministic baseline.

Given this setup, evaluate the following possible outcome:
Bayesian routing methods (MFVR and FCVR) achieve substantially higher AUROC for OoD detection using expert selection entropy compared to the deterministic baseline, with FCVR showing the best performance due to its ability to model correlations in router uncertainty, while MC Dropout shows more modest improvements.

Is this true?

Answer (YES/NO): NO